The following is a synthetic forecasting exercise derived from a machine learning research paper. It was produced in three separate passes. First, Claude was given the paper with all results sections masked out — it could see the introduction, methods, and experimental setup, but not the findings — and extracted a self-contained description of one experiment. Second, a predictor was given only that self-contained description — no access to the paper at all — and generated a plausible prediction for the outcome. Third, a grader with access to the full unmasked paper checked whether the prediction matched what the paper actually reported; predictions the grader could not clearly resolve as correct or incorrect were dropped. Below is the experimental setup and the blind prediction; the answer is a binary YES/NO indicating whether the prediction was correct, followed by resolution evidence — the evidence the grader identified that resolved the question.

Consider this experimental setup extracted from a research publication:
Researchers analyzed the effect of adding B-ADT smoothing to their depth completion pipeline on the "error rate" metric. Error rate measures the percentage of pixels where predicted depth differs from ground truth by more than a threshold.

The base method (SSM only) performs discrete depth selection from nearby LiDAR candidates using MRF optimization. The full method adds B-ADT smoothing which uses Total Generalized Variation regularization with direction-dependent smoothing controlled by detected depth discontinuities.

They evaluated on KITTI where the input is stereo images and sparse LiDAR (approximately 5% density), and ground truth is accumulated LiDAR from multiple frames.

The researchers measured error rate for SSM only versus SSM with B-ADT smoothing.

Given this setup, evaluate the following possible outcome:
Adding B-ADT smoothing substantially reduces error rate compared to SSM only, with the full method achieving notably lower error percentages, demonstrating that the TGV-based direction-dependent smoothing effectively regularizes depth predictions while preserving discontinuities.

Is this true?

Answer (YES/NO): NO